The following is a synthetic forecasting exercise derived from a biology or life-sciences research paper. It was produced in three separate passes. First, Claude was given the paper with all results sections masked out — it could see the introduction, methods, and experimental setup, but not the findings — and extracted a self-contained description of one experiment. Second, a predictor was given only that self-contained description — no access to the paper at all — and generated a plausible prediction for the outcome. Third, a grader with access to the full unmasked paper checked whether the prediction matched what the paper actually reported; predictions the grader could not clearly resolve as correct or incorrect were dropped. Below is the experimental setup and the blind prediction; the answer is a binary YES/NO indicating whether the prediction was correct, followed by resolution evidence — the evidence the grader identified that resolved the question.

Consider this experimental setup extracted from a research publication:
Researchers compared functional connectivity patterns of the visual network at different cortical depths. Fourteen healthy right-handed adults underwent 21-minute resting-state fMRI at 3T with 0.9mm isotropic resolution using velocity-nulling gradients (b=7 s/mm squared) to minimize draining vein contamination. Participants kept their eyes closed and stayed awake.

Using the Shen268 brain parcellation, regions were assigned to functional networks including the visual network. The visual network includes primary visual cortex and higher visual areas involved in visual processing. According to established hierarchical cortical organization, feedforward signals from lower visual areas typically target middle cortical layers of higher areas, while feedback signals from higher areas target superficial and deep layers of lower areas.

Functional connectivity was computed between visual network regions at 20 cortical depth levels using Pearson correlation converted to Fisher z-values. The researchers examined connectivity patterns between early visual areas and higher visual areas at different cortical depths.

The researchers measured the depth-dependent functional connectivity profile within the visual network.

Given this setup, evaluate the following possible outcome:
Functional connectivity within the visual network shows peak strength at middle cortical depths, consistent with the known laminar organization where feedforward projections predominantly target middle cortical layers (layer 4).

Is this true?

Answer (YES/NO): NO